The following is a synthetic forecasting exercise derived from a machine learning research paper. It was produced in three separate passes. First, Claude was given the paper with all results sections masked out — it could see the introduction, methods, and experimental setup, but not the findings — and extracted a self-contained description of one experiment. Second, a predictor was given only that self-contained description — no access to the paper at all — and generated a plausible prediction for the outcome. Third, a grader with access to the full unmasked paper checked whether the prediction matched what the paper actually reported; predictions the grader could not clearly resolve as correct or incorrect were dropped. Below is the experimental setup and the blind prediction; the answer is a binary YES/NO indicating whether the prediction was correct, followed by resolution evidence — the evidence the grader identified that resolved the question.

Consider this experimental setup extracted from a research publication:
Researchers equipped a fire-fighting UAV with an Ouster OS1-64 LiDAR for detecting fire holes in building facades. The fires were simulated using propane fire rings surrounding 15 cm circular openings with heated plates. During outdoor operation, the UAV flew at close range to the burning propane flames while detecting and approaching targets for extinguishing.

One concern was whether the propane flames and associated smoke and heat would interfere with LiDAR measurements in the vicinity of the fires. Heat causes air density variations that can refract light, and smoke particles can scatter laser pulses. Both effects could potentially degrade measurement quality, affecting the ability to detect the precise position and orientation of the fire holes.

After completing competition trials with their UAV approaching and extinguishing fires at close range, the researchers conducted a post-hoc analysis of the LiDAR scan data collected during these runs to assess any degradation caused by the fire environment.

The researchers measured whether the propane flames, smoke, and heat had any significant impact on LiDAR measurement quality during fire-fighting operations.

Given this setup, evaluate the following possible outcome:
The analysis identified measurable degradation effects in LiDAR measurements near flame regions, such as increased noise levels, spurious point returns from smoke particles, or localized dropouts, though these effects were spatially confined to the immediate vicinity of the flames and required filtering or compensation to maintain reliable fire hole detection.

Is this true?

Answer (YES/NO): NO